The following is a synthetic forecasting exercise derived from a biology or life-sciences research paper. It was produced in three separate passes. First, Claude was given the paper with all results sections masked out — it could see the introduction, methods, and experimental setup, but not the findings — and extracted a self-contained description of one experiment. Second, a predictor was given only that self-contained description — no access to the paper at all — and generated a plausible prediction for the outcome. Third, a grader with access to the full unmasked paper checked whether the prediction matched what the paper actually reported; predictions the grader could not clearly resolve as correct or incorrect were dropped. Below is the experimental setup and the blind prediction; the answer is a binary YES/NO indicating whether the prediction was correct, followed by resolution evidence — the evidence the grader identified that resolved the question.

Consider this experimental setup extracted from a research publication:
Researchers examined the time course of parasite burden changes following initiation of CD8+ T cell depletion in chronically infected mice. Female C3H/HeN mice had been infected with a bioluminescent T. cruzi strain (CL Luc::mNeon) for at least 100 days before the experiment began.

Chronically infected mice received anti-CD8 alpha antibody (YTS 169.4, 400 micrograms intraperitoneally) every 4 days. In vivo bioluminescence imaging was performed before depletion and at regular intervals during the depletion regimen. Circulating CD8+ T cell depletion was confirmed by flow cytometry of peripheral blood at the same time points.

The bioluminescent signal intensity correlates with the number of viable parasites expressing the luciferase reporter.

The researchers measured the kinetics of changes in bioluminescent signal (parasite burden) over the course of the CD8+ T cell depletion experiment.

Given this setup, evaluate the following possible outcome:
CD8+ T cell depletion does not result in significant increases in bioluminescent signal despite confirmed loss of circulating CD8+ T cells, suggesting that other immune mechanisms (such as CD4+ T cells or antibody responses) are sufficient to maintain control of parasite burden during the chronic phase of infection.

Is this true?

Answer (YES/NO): YES